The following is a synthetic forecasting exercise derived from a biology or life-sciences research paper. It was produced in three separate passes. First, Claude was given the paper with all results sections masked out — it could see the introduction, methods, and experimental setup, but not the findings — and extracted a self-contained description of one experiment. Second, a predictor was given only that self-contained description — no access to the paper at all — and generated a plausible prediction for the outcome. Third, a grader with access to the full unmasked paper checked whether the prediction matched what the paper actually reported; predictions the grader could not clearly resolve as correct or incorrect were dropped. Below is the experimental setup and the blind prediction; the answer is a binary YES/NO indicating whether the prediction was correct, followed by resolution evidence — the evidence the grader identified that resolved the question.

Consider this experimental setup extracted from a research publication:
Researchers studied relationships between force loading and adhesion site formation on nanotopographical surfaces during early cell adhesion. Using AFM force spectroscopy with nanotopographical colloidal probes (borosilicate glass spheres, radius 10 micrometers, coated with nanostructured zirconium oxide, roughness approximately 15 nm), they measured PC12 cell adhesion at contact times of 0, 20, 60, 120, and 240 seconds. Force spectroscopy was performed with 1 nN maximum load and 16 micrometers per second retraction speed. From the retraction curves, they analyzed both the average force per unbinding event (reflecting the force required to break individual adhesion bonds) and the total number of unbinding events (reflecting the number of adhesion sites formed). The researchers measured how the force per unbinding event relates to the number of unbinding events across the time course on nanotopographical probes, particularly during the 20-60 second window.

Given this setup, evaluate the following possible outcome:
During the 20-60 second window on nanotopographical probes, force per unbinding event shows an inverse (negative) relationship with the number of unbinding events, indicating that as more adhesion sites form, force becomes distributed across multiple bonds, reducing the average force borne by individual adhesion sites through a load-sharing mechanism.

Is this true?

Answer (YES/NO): NO